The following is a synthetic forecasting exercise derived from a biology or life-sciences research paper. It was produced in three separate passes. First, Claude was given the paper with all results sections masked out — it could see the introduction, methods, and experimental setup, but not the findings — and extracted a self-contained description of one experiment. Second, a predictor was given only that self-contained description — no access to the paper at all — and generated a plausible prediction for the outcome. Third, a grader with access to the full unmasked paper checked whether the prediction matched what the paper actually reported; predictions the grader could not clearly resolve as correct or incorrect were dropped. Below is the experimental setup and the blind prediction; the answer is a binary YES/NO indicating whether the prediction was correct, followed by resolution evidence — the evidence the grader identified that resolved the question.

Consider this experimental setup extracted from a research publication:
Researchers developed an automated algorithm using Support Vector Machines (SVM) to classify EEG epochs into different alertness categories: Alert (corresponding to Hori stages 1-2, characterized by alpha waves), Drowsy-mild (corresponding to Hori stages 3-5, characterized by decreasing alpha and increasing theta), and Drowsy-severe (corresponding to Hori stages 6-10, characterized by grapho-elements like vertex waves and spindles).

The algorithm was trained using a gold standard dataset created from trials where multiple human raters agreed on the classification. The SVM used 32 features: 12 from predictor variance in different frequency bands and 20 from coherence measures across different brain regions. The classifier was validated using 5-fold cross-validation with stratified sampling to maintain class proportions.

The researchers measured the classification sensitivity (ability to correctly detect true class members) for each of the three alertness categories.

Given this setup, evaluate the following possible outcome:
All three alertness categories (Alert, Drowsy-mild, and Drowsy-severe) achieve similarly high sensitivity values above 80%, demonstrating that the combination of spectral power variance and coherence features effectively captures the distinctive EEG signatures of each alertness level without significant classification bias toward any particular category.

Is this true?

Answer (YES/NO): NO